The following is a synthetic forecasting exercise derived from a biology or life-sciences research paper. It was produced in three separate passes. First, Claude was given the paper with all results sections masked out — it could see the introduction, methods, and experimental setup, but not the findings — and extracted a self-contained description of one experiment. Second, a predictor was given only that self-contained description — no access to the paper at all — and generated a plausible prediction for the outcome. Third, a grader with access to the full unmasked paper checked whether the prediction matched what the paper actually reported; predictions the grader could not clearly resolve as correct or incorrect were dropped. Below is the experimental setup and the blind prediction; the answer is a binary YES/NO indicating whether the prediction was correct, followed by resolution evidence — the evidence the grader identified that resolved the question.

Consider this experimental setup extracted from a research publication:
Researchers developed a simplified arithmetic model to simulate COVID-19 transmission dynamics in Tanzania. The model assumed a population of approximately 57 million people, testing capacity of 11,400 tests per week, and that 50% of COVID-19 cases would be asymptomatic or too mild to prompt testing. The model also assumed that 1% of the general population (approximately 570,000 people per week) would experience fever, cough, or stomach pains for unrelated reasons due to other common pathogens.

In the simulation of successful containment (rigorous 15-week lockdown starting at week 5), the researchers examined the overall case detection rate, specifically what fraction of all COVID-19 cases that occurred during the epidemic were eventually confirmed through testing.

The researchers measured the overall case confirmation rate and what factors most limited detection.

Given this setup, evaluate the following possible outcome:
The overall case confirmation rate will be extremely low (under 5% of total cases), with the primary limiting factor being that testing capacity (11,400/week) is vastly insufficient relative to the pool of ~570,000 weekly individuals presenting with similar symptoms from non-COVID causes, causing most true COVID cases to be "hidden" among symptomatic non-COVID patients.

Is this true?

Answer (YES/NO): NO